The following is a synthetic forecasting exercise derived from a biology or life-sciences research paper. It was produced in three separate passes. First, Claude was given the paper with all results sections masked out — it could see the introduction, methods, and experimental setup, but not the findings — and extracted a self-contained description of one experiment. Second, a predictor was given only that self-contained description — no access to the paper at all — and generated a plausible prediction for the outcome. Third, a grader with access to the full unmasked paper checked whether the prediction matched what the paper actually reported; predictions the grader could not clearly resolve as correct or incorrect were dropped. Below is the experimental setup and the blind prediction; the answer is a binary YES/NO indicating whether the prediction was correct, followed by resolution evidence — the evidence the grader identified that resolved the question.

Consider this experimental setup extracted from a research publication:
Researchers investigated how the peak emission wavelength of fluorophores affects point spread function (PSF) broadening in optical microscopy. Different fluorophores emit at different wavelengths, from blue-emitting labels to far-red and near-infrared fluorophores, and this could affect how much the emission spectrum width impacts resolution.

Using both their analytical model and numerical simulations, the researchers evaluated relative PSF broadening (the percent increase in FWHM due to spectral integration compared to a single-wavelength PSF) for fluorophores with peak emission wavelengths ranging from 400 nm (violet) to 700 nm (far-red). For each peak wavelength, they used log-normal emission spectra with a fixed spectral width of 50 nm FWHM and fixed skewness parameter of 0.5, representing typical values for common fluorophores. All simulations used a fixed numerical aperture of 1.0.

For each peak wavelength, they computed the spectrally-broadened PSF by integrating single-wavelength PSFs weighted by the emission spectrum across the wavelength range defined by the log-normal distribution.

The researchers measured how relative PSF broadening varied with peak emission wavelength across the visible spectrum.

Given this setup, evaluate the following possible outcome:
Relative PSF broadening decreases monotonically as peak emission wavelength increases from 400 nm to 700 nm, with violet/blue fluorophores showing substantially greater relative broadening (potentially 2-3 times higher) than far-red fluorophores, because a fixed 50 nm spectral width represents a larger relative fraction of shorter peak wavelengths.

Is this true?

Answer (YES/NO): NO